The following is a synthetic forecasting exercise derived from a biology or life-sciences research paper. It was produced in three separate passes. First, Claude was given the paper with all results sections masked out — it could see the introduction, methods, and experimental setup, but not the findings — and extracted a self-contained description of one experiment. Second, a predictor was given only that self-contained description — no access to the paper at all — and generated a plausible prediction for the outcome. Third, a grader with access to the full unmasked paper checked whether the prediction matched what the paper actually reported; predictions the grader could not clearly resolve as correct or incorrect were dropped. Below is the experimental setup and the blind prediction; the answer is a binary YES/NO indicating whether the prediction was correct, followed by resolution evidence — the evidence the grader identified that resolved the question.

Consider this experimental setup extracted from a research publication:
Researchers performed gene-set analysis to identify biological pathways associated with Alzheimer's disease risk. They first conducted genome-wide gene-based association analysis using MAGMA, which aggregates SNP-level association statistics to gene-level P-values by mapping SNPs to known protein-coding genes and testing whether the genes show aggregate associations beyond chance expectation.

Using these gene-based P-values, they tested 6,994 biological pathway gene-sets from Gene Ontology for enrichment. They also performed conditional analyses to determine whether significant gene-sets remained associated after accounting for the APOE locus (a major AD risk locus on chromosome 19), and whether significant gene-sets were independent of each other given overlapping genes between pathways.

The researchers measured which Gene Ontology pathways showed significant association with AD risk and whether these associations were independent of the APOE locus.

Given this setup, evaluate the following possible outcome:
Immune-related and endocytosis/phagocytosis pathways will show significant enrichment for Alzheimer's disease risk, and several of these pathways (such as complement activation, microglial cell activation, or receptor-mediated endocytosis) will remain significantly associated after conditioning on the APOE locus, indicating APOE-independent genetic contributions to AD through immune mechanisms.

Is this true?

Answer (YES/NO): NO